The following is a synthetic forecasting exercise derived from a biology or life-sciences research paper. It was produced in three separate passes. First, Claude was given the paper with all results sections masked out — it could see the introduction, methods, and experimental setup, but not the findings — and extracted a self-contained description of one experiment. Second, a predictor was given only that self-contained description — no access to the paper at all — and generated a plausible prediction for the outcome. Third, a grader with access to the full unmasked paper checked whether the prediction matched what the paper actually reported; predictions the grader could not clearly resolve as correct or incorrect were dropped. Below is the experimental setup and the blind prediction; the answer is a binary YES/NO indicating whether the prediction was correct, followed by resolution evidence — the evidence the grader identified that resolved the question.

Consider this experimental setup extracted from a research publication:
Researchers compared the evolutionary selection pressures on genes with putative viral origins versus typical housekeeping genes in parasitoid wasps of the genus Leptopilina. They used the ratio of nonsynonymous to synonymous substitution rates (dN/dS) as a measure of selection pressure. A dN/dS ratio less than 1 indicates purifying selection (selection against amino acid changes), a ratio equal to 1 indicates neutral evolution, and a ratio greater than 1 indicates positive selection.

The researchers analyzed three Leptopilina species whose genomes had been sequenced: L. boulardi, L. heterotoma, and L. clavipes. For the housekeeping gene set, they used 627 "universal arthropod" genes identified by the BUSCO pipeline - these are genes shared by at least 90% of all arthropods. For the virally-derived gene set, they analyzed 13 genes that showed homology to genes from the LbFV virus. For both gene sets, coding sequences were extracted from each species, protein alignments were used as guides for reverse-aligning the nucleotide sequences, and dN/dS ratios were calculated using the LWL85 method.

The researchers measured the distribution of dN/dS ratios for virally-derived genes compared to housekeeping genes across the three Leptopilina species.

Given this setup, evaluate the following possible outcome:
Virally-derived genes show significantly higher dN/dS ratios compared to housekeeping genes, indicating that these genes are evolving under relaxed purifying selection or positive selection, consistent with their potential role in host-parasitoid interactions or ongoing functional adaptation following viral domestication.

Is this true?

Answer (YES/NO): NO